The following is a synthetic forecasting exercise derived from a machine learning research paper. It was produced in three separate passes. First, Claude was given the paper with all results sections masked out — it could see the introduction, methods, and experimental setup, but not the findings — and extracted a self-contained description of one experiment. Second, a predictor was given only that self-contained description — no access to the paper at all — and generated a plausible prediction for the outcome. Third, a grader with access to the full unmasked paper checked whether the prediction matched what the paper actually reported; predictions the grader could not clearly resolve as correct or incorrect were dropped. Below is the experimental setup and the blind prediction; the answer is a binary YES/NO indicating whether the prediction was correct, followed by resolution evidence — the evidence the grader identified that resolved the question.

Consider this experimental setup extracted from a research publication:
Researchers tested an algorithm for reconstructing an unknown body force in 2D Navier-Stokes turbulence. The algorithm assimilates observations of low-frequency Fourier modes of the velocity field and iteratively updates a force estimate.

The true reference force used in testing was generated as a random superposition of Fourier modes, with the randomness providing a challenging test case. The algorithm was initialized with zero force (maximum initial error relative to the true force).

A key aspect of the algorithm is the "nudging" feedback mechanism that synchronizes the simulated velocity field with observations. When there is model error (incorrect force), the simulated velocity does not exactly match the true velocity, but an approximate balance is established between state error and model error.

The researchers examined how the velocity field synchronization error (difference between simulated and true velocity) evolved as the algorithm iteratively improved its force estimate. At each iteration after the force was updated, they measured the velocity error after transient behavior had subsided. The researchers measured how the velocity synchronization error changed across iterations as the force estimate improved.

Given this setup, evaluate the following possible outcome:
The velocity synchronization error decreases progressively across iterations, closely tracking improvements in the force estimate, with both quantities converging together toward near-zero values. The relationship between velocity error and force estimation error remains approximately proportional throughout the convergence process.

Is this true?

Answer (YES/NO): YES